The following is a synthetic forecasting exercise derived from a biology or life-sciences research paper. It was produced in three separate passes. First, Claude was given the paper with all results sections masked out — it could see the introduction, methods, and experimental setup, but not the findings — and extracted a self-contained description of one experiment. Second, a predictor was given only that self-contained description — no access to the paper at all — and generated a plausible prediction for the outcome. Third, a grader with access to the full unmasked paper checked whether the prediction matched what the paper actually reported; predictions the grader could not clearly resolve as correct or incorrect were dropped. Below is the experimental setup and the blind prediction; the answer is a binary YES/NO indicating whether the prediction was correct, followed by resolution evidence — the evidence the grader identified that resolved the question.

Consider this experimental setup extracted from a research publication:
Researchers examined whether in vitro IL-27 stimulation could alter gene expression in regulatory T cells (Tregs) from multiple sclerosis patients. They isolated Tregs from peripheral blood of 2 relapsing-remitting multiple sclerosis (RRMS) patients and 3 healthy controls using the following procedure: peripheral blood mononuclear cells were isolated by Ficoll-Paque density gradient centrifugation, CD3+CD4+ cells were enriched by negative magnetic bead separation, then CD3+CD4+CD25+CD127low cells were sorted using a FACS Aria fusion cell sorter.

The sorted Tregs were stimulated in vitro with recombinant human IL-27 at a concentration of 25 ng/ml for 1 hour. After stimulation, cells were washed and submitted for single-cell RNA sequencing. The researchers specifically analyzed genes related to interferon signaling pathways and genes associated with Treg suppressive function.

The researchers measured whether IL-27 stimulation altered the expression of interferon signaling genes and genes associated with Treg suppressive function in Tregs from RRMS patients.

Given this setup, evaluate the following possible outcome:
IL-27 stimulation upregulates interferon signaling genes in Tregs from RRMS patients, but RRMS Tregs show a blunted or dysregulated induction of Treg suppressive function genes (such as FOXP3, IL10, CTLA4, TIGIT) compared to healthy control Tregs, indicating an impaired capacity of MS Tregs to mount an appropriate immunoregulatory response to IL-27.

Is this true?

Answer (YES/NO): NO